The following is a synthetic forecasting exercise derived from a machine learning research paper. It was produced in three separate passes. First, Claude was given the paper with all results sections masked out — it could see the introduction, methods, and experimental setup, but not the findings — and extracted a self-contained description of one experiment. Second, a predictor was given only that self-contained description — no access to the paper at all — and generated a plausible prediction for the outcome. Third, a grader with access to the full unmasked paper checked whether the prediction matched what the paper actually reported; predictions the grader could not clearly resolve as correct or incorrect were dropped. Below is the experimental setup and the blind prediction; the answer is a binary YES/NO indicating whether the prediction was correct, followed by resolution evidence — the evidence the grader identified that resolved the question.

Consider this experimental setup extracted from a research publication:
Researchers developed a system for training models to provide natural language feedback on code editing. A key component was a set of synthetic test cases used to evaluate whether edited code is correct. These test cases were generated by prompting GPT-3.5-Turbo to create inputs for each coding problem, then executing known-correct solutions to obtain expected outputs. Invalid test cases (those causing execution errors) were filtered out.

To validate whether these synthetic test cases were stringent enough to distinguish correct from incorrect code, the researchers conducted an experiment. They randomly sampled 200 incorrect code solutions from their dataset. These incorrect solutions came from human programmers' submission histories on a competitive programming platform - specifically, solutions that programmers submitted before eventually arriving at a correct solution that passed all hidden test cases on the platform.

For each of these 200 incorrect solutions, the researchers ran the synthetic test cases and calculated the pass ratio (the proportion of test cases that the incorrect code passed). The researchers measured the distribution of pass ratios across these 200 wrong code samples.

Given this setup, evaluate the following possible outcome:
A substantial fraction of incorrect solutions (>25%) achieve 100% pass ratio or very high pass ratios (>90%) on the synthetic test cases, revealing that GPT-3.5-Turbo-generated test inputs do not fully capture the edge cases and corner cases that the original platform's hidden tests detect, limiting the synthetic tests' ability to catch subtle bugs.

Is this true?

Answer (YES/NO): NO